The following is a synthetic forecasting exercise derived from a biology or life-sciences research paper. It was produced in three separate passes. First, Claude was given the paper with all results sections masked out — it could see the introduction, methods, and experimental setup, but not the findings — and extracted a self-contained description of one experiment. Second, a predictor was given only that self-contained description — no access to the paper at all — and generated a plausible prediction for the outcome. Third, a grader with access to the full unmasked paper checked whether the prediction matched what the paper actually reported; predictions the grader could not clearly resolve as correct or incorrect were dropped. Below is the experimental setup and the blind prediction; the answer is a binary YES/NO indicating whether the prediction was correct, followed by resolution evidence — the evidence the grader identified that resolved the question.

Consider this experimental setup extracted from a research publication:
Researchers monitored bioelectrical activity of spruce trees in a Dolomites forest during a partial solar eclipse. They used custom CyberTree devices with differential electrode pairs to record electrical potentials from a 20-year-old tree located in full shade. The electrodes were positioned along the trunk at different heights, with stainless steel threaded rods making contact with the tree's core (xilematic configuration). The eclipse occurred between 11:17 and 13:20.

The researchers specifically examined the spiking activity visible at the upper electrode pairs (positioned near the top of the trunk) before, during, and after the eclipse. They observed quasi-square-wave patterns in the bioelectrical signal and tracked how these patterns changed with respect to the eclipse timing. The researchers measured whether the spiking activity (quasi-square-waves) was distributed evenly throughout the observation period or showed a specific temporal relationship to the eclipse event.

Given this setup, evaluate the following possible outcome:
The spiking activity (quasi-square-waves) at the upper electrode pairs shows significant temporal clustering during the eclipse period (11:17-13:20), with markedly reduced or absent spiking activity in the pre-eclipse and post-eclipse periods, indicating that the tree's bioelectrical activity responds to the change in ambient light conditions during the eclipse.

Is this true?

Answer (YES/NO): NO